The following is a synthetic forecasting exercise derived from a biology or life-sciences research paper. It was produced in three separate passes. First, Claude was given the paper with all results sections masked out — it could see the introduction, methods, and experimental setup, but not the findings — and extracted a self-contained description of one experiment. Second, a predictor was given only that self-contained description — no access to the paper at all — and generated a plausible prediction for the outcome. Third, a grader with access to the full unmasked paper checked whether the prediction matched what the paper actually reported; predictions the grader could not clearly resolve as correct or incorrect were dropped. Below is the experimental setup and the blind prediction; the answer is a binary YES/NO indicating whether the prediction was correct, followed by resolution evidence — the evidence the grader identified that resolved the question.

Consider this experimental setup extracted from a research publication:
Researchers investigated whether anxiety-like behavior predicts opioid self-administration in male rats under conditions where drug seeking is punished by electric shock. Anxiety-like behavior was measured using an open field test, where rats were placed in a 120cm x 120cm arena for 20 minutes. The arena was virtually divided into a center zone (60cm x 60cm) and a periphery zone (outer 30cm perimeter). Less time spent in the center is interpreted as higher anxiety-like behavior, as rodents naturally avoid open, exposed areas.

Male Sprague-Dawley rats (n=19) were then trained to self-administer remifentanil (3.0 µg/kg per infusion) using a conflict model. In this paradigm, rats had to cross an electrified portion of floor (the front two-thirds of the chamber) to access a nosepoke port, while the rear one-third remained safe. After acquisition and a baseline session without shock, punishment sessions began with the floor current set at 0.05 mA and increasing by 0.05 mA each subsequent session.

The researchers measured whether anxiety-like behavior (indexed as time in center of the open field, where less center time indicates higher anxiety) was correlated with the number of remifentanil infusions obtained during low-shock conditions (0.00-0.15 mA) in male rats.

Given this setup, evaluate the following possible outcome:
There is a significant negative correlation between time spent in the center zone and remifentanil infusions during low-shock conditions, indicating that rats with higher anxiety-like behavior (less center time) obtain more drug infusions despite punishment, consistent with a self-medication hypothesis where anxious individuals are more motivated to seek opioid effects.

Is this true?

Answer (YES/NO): YES